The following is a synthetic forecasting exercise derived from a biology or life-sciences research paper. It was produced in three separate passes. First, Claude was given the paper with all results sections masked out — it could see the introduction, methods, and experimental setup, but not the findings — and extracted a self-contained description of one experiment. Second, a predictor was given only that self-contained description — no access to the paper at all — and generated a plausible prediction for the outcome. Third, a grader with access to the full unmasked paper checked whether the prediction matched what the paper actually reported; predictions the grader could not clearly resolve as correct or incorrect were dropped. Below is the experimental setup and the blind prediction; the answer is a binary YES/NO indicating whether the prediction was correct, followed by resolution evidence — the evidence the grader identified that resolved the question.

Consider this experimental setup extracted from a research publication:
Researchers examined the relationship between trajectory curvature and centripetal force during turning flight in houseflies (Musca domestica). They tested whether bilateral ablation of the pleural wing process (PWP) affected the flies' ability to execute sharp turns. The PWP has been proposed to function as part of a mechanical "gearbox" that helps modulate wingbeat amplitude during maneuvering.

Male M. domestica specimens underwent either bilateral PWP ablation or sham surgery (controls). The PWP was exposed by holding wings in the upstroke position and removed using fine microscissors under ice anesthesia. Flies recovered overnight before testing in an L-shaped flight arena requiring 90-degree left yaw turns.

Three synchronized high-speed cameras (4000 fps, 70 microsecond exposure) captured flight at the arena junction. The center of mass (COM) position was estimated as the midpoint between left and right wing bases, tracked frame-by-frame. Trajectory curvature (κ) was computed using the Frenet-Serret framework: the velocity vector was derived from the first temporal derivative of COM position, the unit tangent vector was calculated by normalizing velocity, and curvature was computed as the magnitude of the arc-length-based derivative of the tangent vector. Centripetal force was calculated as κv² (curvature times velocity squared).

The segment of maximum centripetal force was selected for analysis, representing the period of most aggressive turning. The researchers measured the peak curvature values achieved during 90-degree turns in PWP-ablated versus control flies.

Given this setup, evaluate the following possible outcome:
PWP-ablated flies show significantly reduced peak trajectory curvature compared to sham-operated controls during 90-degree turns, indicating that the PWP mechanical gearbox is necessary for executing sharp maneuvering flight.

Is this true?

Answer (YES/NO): NO